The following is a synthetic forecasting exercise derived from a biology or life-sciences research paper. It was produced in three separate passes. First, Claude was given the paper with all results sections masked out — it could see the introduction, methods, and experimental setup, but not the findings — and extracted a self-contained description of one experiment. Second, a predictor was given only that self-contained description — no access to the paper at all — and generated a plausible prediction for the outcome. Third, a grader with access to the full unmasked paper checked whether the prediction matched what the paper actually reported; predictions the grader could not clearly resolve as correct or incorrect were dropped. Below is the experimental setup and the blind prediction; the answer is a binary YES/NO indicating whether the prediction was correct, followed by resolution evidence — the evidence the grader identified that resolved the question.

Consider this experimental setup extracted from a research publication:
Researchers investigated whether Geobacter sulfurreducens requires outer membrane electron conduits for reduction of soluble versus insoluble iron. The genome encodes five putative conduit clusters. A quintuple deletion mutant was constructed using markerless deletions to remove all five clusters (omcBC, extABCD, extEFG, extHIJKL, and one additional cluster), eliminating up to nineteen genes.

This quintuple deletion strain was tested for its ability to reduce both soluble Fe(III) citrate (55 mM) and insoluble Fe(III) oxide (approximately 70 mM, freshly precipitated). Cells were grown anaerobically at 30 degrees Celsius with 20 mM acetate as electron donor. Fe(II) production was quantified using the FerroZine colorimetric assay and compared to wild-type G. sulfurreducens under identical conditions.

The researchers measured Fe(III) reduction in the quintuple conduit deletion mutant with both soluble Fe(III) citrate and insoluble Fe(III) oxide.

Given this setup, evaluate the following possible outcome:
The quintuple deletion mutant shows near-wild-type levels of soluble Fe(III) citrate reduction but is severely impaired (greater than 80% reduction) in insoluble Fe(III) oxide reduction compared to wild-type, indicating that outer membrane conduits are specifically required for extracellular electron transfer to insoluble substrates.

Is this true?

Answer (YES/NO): NO